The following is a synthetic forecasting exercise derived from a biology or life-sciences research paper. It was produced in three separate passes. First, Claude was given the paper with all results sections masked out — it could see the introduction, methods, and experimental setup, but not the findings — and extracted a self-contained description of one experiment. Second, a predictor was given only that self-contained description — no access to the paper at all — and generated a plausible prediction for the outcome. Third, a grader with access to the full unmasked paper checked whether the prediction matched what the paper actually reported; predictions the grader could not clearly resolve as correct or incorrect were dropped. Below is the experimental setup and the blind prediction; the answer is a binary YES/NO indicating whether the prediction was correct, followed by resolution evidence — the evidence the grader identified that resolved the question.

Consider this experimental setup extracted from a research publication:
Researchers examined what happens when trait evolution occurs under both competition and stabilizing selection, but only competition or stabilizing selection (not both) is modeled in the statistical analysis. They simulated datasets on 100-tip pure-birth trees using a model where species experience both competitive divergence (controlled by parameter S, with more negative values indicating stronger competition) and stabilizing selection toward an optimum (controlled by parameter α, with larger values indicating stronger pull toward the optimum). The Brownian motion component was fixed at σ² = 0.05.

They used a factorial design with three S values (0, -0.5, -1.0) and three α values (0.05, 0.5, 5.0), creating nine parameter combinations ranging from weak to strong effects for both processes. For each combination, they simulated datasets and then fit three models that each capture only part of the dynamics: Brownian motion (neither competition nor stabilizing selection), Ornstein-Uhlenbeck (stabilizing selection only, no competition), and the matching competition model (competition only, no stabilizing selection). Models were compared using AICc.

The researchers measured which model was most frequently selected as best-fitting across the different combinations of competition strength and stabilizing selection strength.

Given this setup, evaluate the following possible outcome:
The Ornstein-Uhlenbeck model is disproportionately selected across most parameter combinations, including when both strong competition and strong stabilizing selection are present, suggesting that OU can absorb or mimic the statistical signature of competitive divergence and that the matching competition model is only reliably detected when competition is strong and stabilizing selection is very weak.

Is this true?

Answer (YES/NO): NO